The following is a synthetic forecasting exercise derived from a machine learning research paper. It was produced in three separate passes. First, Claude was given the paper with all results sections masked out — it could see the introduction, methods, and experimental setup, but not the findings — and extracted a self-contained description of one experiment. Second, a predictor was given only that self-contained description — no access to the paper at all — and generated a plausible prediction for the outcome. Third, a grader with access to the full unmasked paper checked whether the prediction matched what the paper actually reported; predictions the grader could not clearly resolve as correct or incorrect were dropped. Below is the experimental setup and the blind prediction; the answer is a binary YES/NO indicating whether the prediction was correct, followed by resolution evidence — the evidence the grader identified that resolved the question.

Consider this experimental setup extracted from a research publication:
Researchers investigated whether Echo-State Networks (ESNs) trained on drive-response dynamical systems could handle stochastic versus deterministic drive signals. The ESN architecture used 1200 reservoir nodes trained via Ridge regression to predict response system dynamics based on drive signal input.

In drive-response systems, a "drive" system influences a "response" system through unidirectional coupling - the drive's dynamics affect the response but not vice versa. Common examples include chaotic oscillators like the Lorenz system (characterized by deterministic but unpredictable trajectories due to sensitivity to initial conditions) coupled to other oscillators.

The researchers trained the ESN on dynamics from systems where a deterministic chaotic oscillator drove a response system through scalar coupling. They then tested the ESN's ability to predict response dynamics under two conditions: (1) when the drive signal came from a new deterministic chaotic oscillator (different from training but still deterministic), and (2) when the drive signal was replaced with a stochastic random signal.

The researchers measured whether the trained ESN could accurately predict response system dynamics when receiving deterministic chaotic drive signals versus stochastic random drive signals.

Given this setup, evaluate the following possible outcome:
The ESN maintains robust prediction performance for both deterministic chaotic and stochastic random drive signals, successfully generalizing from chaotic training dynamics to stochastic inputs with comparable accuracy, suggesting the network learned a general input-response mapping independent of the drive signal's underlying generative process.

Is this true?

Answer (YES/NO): NO